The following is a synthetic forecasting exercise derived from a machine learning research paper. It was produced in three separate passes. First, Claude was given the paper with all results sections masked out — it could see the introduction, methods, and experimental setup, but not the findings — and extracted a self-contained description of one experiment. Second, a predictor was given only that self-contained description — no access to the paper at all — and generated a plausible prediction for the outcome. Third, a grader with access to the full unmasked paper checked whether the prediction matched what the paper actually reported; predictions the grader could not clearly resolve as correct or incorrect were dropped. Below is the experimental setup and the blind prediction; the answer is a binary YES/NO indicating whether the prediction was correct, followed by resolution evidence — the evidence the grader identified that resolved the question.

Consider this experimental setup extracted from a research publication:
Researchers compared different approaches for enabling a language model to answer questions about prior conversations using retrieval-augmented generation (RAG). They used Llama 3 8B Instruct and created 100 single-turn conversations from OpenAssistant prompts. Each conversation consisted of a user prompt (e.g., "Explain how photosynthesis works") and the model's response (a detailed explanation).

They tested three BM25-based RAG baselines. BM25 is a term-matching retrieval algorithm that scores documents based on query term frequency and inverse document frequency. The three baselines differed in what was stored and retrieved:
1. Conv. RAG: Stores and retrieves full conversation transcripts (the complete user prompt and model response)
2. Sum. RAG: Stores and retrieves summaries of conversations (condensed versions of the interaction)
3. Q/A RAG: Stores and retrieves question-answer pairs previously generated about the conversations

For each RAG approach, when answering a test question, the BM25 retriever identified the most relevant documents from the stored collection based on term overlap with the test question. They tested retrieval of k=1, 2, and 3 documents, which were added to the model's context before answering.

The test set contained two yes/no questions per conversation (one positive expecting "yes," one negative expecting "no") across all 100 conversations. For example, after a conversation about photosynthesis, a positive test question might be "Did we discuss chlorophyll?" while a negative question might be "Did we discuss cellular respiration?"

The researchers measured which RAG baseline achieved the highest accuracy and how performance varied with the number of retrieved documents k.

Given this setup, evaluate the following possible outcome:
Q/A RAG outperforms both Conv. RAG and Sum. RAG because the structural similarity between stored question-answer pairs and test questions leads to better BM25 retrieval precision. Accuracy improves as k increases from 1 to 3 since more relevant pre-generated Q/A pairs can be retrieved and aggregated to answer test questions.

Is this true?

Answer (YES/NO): NO